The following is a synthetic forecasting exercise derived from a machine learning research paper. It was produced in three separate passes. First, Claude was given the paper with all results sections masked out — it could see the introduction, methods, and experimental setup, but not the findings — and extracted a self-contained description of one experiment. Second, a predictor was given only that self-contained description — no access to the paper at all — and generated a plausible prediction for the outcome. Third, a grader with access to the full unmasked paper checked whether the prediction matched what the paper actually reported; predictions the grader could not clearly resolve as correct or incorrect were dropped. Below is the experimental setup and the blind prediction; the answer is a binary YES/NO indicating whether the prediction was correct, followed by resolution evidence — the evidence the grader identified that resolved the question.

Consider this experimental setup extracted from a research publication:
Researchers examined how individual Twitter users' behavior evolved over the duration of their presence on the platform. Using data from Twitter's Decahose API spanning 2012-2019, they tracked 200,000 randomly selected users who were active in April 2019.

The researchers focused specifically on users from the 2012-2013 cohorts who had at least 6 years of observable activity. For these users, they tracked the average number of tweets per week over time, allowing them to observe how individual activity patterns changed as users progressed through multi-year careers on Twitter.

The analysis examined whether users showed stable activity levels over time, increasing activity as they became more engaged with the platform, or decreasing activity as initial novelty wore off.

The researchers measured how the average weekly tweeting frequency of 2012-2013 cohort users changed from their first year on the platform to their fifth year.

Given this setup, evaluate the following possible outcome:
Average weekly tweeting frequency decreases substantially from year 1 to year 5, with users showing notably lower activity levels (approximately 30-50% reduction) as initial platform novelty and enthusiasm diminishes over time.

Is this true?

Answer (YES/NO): NO